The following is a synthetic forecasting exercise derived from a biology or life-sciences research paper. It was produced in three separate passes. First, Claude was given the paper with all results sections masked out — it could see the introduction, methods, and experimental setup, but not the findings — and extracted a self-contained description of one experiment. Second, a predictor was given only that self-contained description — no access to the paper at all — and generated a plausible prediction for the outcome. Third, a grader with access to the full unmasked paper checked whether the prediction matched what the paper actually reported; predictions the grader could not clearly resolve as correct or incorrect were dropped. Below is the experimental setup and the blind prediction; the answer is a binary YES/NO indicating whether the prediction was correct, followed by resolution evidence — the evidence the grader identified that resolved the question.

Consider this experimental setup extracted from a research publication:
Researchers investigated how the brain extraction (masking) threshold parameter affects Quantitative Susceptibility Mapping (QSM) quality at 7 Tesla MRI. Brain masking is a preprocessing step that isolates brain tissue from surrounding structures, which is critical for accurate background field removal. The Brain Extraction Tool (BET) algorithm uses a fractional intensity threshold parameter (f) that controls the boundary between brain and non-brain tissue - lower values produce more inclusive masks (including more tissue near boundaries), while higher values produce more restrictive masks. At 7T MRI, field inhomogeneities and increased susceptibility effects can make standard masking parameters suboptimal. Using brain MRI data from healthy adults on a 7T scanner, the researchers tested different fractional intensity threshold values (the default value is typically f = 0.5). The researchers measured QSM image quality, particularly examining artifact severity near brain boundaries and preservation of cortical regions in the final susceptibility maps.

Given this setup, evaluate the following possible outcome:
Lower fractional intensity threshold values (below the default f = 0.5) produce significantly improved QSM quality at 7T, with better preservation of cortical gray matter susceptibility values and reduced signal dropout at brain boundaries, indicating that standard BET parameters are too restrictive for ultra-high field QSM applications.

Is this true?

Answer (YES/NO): NO